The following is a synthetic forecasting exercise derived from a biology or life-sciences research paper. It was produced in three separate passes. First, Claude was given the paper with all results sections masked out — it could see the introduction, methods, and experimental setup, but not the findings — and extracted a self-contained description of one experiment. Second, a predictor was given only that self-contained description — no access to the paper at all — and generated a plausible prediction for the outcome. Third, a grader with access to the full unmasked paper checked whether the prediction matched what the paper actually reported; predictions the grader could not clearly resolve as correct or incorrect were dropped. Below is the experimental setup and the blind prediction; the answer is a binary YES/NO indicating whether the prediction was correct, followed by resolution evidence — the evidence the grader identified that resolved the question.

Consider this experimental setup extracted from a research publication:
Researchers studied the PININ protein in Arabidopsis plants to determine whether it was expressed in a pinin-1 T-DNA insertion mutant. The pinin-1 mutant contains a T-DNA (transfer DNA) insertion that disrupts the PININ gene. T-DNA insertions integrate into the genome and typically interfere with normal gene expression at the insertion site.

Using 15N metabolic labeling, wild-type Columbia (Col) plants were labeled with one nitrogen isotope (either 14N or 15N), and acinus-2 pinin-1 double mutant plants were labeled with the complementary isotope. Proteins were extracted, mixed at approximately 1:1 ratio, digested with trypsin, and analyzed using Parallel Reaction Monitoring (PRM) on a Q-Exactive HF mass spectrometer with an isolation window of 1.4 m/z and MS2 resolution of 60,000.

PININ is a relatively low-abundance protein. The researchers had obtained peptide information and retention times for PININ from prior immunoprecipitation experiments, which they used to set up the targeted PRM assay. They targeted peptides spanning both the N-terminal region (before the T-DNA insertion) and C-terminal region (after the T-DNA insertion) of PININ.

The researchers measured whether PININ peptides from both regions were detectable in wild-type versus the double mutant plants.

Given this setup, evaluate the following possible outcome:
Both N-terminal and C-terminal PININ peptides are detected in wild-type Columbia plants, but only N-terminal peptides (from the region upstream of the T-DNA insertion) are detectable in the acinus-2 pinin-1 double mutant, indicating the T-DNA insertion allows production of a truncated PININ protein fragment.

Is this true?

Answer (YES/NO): NO